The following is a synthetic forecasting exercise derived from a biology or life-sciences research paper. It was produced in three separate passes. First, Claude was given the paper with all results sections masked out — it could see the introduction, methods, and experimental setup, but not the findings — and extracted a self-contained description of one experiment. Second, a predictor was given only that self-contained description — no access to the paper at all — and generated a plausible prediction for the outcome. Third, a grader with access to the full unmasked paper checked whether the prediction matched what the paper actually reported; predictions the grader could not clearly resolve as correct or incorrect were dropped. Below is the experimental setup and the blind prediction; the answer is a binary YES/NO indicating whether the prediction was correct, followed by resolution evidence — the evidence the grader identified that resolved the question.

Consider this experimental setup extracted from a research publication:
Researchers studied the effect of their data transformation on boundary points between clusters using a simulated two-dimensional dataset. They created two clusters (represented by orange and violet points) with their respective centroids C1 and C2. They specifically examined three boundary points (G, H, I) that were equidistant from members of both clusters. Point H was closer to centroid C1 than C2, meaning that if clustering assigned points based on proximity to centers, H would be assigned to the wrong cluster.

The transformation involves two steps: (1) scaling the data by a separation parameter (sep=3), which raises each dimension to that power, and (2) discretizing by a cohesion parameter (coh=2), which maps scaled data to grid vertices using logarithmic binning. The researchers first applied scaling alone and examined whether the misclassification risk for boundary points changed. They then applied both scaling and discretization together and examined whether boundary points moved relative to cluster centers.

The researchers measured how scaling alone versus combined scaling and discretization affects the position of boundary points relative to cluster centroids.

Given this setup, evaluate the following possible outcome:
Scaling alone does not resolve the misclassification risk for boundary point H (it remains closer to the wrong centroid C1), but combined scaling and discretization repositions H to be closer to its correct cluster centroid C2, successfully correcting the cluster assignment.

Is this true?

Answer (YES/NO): YES